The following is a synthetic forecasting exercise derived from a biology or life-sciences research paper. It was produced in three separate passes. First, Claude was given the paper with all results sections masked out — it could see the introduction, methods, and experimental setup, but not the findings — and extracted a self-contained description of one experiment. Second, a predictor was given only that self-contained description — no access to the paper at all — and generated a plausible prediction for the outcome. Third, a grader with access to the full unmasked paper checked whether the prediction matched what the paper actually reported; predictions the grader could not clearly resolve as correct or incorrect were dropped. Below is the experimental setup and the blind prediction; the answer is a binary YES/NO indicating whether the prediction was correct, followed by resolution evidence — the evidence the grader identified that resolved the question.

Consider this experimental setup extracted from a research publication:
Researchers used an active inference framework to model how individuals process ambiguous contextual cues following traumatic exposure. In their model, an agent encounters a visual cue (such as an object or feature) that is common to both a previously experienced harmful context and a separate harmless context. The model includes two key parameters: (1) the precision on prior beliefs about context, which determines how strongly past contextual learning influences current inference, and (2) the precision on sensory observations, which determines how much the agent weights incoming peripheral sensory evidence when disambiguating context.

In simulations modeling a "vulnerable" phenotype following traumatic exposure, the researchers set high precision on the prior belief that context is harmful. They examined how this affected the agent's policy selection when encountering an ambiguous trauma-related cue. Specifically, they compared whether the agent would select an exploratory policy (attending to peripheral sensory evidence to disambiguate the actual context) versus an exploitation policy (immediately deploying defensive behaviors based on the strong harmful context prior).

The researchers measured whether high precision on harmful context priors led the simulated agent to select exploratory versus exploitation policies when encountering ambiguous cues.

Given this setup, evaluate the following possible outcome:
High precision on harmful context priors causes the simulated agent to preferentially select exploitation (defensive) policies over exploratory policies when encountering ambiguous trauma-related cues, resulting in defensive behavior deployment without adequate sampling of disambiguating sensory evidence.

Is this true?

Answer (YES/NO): YES